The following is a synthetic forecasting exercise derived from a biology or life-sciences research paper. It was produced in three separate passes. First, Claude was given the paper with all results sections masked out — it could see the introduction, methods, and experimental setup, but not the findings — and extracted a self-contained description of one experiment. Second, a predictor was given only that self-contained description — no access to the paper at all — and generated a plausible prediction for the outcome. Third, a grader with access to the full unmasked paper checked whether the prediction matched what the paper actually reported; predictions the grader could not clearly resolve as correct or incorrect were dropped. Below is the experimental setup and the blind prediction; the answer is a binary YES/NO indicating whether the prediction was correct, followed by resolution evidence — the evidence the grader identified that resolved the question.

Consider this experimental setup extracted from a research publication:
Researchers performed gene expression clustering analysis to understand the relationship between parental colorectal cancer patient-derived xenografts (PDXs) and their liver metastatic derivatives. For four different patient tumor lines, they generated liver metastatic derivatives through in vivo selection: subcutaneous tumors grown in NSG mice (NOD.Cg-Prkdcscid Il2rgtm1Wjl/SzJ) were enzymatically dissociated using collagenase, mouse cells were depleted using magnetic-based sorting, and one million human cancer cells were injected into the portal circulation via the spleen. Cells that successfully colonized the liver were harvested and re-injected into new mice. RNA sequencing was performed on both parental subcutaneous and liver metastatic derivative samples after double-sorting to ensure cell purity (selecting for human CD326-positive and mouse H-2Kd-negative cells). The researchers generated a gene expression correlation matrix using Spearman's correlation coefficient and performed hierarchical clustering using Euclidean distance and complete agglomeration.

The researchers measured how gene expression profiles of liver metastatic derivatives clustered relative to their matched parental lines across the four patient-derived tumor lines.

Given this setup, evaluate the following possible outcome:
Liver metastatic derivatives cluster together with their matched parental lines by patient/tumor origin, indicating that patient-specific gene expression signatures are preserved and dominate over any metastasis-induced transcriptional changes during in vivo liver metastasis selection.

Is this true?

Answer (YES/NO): YES